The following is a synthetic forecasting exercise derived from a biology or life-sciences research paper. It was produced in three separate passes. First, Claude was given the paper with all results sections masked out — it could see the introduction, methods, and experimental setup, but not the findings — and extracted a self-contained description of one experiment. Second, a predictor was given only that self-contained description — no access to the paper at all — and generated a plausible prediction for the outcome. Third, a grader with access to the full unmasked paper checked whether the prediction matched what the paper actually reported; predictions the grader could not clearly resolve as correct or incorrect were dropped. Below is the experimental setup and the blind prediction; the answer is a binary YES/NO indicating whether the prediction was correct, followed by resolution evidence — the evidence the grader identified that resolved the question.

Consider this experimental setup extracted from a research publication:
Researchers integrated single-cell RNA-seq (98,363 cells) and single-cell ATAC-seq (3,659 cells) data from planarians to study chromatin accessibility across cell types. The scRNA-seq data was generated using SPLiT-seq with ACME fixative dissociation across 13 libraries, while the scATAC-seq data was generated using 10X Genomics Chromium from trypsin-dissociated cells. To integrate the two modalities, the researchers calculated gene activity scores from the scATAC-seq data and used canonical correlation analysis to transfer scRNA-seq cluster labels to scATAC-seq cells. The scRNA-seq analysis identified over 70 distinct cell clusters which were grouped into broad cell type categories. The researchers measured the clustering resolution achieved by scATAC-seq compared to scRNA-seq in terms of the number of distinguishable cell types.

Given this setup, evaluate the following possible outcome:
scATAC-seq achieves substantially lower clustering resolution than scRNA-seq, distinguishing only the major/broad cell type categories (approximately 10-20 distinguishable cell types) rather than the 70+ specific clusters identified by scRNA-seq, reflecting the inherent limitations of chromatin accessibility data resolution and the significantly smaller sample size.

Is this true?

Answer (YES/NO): YES